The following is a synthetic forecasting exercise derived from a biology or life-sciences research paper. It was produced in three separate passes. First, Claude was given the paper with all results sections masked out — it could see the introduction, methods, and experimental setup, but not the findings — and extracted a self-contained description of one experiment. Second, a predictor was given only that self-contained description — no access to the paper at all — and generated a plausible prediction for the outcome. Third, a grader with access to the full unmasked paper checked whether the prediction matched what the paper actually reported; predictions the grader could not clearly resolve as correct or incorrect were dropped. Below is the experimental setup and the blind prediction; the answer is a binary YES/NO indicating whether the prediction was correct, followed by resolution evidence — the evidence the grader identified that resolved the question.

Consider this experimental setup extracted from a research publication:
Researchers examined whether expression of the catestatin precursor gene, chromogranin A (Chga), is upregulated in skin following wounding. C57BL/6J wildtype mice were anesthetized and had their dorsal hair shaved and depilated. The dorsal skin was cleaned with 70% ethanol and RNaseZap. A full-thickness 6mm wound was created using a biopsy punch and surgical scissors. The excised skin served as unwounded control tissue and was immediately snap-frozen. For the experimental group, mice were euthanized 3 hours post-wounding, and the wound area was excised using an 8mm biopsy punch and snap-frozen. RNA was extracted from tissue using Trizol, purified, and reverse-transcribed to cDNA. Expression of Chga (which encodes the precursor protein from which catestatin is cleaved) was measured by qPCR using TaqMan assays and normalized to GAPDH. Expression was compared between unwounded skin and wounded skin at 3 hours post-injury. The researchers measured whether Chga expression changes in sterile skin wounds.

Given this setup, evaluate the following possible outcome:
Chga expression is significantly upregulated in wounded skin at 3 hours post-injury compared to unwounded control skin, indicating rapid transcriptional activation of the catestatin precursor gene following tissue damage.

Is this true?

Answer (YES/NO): NO